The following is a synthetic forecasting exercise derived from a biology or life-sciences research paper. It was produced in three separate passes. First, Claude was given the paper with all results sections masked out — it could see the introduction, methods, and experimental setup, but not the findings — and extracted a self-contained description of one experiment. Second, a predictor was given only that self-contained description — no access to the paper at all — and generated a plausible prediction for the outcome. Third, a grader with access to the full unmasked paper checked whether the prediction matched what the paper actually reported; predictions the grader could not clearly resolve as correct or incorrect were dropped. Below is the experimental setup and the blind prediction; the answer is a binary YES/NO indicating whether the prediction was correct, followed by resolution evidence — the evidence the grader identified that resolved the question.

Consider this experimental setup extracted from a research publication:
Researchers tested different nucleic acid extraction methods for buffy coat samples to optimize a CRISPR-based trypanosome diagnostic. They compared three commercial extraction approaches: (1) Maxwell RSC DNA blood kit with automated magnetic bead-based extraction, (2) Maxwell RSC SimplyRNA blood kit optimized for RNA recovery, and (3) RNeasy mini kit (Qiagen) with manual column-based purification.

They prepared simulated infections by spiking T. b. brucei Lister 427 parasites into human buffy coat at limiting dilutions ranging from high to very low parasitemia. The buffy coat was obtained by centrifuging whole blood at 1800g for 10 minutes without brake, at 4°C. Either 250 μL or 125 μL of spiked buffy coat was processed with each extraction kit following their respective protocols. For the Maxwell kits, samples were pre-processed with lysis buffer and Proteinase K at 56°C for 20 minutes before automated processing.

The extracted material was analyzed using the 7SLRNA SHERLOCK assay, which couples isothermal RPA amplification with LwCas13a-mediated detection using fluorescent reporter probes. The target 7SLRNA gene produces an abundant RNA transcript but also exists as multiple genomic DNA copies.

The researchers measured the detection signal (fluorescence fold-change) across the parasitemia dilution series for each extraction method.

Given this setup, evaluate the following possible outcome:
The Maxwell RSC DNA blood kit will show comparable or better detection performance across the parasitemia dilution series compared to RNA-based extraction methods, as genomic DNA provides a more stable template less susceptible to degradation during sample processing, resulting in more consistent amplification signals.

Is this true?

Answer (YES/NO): YES